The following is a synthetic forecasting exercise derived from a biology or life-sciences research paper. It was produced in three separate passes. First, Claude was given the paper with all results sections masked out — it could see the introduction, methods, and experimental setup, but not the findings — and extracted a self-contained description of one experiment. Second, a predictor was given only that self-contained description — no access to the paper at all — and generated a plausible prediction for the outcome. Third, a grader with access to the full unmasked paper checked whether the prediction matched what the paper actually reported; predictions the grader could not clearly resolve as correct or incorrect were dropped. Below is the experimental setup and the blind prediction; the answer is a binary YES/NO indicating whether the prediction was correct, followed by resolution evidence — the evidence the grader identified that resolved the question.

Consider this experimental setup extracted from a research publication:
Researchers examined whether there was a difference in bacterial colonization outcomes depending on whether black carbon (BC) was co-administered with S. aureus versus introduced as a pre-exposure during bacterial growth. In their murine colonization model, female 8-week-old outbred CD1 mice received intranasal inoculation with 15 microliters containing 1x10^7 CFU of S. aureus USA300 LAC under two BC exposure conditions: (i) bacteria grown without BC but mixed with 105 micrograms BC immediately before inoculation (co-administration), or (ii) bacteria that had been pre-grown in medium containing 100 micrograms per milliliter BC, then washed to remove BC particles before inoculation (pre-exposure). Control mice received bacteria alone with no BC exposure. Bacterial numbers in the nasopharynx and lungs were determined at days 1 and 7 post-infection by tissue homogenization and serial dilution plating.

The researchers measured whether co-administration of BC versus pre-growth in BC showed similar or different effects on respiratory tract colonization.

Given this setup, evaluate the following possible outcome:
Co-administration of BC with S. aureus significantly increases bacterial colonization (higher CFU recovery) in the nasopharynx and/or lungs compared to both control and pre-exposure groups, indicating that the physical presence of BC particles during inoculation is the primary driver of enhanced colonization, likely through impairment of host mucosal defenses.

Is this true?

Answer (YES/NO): NO